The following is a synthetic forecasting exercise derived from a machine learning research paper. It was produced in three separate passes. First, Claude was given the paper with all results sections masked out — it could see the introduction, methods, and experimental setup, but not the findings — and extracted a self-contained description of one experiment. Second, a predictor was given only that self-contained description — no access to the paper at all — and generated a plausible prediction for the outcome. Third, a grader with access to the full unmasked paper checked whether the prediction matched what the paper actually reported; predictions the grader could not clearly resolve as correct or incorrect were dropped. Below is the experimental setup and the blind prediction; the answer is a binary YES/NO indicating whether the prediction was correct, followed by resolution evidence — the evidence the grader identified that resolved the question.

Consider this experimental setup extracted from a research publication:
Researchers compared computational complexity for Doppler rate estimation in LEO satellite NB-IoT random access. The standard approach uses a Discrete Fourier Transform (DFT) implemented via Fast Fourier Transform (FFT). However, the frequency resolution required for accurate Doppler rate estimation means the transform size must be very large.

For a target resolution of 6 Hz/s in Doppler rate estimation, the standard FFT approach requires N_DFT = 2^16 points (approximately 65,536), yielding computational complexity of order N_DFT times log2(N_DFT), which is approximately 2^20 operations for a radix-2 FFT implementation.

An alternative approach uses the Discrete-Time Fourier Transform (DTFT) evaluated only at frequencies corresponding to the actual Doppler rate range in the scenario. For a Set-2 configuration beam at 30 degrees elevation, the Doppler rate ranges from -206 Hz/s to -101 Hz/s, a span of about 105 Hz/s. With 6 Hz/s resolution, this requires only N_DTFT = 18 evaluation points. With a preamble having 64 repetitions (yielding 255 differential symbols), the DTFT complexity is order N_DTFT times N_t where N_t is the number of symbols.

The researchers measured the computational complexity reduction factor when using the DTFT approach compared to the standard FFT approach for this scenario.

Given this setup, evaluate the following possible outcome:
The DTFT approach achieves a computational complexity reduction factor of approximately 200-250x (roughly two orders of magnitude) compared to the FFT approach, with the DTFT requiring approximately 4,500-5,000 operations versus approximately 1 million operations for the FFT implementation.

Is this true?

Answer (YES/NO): YES